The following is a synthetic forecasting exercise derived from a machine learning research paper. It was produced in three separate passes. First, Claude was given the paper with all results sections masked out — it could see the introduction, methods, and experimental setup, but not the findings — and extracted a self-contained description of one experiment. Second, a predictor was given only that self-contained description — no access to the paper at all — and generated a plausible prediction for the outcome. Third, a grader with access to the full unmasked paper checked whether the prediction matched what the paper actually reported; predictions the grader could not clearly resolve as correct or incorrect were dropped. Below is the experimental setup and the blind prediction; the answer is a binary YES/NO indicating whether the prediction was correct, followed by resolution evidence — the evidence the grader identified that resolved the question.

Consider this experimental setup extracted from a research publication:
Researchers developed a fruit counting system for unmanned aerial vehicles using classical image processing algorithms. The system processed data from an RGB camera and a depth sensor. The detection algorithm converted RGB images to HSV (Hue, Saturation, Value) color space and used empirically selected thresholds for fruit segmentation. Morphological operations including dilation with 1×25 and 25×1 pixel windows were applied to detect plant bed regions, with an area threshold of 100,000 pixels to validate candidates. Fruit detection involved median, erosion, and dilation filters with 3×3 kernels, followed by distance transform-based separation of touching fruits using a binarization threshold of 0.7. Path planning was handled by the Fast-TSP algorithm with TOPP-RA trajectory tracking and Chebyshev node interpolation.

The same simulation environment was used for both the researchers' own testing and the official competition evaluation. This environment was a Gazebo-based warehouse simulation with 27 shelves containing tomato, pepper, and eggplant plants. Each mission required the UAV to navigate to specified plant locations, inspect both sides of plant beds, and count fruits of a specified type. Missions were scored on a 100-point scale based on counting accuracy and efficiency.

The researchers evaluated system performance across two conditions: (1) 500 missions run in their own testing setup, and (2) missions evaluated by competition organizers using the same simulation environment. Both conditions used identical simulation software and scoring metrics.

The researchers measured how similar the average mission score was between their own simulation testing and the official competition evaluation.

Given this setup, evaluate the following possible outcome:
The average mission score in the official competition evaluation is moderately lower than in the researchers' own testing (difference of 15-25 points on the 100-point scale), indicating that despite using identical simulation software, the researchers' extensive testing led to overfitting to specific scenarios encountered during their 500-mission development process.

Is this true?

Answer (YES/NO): NO